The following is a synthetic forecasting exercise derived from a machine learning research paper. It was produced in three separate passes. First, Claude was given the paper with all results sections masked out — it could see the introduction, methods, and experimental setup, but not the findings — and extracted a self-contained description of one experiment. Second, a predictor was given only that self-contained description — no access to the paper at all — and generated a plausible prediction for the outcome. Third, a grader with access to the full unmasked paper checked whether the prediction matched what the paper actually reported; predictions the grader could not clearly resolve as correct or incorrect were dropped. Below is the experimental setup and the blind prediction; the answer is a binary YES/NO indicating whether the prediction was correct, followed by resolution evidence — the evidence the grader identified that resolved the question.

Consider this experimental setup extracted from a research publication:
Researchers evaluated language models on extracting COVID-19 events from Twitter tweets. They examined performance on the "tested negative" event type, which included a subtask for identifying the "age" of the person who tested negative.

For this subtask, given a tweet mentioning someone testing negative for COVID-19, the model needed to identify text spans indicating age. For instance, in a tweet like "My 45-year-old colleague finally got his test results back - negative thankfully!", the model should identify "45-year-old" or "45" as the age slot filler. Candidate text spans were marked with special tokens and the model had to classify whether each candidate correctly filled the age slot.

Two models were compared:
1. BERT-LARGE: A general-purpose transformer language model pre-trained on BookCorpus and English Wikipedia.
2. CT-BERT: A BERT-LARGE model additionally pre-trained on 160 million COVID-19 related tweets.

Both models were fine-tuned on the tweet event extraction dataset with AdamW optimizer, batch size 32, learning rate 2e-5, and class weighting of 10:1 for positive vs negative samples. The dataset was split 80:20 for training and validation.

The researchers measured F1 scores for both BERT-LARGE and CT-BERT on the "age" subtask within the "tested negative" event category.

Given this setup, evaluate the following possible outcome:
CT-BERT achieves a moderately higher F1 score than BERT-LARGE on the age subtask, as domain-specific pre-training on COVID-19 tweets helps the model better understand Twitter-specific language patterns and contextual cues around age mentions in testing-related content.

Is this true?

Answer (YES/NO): NO